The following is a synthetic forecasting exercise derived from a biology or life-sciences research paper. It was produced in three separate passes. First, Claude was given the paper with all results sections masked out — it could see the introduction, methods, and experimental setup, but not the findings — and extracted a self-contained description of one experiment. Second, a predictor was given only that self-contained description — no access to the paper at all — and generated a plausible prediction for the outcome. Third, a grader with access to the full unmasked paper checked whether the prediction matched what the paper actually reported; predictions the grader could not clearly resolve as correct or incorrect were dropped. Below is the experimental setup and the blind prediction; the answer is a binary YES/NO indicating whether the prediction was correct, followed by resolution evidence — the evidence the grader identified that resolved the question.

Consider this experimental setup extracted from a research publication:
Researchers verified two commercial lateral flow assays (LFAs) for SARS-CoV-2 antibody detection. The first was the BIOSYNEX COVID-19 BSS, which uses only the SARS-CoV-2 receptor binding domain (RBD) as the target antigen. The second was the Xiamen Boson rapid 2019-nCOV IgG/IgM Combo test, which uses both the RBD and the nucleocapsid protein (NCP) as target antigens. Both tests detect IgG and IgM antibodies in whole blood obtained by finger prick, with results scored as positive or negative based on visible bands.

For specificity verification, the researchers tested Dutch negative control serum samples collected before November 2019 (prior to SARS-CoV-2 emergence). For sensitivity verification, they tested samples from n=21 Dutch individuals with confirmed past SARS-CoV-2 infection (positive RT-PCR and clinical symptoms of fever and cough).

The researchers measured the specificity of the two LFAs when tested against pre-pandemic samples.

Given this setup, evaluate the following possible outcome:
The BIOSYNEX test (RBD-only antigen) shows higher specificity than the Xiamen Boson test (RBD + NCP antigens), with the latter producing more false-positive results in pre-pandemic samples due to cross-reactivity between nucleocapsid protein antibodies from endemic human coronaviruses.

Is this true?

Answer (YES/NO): NO